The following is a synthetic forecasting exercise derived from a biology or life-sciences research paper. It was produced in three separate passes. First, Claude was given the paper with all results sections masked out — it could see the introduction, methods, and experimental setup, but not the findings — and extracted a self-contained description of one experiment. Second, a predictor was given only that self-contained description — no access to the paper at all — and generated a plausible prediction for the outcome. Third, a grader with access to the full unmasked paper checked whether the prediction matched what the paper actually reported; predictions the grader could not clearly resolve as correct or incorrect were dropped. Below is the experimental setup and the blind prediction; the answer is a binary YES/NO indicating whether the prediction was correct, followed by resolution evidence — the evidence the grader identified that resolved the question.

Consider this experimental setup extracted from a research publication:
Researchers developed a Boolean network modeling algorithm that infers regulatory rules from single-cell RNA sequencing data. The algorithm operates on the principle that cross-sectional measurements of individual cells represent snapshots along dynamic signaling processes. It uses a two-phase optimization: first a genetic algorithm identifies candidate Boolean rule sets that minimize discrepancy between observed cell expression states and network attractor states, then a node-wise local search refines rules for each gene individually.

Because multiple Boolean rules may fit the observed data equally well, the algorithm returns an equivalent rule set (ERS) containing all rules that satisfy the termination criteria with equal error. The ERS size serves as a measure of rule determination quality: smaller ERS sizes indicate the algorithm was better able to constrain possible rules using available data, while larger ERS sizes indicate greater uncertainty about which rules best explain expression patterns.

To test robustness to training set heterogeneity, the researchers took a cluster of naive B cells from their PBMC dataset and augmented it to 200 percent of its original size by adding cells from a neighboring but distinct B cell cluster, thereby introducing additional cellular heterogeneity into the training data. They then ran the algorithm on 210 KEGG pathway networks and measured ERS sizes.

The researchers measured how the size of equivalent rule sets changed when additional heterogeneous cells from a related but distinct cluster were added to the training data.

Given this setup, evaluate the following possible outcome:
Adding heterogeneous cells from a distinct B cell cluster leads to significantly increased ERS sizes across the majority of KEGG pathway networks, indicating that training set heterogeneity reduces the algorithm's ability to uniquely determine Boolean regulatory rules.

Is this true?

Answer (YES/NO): NO